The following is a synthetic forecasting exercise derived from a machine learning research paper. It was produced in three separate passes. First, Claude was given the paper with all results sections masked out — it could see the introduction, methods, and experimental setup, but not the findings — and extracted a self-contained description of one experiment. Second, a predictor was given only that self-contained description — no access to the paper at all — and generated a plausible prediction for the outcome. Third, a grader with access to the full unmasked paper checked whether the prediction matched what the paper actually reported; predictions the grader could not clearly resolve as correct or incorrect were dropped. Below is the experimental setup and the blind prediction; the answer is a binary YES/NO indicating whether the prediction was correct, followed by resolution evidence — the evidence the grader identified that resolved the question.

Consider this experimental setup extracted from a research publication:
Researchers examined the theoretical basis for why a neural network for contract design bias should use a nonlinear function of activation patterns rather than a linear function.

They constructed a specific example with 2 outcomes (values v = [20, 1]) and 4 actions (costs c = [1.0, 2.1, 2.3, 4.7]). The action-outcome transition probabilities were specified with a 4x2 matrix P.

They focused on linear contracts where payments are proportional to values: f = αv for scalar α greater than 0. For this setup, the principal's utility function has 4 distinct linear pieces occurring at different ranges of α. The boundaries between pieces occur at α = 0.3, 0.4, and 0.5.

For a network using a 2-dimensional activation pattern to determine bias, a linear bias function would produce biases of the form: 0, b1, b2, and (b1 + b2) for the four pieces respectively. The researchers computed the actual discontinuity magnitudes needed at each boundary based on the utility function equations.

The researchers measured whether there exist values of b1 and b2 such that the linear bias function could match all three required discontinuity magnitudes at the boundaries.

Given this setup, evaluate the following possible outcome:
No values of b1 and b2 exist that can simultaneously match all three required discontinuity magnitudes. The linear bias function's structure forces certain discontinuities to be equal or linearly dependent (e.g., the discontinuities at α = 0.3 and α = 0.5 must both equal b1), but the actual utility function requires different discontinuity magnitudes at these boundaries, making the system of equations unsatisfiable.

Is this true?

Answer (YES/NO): YES